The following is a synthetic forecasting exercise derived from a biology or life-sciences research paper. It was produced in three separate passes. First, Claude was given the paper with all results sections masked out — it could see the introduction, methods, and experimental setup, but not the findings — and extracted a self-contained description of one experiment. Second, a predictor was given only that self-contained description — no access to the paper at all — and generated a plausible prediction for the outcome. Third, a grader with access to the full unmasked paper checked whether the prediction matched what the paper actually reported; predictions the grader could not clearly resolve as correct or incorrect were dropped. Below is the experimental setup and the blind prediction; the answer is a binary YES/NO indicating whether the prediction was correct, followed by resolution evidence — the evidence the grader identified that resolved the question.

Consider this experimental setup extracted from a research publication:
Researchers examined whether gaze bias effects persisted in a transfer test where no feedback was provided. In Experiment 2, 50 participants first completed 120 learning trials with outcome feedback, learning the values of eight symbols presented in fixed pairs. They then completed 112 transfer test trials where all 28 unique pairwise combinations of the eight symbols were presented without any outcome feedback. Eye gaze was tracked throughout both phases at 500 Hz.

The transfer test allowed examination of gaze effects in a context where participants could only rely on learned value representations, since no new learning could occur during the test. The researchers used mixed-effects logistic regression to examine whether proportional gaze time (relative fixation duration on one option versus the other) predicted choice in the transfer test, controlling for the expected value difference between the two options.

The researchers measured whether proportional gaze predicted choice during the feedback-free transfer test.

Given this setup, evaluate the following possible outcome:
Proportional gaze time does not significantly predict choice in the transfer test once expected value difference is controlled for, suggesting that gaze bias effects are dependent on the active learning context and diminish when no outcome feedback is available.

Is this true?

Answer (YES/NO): NO